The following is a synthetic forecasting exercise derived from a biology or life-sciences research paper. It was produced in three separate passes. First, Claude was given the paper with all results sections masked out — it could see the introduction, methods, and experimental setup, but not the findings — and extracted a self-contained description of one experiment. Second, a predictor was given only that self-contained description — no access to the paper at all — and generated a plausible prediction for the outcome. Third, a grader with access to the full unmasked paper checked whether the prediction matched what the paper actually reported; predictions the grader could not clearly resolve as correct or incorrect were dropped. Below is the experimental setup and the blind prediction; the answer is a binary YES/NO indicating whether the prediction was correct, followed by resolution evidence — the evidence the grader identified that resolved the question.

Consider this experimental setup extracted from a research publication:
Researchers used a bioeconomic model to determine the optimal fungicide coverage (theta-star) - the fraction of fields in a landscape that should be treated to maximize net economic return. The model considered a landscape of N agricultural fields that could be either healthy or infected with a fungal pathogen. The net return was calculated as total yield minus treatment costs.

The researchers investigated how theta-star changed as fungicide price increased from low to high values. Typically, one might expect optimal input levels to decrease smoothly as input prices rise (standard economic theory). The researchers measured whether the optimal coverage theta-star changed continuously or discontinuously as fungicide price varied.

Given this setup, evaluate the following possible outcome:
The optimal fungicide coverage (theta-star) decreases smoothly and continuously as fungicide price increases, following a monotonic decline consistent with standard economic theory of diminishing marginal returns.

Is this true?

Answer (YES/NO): NO